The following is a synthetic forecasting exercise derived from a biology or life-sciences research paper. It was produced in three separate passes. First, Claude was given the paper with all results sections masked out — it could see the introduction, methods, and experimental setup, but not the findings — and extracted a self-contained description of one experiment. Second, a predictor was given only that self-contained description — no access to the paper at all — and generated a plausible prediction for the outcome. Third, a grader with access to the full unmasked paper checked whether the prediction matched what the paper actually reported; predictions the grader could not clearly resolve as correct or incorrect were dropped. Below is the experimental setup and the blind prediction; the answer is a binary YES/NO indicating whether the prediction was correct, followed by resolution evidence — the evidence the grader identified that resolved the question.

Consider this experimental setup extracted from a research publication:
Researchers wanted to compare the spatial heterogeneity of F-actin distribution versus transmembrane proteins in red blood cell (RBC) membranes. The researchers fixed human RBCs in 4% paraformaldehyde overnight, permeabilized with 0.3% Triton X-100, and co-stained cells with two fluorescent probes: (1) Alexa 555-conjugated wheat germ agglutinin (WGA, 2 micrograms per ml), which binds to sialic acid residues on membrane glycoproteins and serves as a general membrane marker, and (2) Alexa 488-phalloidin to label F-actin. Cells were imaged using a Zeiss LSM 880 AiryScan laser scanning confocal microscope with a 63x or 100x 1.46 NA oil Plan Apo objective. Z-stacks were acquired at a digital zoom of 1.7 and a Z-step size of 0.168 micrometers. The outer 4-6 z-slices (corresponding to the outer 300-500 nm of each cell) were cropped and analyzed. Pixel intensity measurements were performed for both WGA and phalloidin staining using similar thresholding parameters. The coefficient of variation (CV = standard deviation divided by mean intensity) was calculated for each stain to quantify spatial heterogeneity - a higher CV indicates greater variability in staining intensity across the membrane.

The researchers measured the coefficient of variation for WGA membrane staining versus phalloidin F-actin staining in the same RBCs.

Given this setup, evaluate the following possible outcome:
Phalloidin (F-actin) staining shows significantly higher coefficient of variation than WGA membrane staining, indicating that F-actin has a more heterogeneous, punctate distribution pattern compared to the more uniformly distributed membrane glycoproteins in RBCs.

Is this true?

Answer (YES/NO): YES